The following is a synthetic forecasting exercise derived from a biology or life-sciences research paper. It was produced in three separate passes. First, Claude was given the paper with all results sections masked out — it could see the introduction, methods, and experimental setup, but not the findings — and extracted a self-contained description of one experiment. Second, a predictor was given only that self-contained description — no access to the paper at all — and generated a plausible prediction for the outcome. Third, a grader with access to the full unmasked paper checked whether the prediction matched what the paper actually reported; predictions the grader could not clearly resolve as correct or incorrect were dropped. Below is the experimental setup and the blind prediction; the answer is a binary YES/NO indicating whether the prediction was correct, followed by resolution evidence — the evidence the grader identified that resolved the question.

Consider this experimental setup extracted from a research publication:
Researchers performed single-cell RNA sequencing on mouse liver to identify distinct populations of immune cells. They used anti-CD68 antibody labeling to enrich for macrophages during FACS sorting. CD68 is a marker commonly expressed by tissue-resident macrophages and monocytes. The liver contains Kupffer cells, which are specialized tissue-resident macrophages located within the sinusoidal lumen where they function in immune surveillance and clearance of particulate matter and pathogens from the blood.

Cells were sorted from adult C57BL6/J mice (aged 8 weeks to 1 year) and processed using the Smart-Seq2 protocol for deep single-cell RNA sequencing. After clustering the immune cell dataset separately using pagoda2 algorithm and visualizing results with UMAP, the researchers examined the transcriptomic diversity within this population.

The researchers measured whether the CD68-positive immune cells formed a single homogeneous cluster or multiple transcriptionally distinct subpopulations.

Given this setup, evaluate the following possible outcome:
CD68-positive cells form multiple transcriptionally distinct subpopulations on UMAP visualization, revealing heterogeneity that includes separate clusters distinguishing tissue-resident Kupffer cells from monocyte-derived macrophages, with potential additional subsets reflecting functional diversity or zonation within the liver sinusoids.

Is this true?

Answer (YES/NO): NO